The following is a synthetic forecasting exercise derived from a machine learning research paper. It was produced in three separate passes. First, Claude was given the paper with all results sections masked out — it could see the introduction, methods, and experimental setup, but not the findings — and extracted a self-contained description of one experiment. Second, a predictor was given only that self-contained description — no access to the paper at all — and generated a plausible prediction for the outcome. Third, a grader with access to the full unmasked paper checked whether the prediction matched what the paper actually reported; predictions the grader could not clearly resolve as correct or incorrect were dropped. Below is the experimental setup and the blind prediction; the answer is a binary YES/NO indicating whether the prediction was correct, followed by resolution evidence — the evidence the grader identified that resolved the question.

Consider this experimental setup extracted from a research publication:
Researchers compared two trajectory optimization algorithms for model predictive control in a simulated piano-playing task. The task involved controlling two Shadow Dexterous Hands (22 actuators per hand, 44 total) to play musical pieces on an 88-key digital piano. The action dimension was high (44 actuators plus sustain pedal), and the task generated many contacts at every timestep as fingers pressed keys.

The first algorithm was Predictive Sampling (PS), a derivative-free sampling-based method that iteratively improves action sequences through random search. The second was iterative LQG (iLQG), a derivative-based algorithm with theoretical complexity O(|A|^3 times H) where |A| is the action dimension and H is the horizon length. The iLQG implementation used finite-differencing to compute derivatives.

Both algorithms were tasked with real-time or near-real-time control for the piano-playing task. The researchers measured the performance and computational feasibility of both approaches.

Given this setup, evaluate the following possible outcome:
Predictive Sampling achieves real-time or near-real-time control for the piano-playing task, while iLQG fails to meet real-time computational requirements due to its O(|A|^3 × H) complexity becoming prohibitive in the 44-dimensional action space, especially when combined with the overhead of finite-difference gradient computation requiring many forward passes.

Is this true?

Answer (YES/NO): NO